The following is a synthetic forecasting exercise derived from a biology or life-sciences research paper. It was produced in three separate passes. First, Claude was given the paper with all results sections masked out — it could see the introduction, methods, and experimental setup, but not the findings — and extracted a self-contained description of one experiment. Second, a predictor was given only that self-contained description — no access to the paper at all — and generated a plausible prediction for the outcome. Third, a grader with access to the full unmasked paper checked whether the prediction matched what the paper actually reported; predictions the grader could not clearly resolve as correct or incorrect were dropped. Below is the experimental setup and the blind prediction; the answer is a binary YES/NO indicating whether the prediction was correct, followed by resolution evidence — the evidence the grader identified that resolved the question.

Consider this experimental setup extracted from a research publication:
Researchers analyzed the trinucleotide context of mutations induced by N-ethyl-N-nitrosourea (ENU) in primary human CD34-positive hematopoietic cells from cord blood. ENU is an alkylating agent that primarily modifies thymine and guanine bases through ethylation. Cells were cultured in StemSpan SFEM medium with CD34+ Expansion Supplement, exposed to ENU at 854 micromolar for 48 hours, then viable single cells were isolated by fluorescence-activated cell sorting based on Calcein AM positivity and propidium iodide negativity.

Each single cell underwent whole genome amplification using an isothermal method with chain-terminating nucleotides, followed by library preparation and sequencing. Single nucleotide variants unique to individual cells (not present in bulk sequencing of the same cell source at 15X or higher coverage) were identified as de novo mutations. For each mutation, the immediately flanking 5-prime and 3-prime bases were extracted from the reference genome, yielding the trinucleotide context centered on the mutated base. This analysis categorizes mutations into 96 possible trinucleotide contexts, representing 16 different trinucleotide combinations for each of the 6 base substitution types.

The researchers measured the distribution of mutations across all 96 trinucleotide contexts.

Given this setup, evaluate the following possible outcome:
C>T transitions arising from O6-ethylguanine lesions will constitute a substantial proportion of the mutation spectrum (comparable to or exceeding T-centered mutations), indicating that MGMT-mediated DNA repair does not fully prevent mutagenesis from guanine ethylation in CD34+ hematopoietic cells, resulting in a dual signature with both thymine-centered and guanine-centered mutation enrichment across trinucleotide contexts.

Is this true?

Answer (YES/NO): NO